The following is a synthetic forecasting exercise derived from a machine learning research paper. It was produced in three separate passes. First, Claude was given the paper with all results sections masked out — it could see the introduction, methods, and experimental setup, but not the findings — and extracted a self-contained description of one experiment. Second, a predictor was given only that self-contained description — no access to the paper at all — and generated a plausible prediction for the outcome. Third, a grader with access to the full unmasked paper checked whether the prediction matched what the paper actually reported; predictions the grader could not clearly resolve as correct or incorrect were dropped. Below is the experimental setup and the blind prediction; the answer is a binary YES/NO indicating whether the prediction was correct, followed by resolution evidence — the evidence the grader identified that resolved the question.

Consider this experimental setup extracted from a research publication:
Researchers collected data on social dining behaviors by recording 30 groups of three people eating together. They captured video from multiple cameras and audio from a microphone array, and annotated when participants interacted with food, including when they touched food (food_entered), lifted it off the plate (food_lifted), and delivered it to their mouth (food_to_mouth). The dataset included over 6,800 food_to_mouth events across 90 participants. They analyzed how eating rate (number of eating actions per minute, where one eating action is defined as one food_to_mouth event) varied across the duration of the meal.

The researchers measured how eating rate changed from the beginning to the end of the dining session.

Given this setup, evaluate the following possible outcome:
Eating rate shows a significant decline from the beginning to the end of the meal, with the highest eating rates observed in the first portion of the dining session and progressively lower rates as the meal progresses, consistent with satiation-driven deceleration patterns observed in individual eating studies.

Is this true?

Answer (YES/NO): NO